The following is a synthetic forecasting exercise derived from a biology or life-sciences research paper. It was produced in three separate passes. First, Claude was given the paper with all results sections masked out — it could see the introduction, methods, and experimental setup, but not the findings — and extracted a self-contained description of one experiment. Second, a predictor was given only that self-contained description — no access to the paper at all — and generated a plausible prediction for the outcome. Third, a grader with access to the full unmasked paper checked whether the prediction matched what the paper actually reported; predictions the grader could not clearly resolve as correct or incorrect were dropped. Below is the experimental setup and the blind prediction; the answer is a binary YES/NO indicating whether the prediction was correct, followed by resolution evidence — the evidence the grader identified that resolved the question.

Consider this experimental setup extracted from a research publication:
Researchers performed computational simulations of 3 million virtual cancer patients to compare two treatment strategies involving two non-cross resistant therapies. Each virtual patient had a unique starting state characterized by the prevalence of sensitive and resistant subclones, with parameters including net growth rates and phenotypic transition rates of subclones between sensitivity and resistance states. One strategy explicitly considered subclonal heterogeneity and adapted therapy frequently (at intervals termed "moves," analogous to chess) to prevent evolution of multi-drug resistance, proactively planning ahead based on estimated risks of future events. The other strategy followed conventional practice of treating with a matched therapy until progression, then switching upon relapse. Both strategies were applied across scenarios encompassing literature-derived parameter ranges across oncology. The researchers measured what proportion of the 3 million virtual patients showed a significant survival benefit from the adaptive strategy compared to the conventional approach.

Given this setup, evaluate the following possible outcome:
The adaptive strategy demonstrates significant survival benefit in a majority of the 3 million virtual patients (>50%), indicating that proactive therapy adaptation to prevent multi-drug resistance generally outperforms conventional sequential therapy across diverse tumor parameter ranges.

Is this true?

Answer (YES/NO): NO